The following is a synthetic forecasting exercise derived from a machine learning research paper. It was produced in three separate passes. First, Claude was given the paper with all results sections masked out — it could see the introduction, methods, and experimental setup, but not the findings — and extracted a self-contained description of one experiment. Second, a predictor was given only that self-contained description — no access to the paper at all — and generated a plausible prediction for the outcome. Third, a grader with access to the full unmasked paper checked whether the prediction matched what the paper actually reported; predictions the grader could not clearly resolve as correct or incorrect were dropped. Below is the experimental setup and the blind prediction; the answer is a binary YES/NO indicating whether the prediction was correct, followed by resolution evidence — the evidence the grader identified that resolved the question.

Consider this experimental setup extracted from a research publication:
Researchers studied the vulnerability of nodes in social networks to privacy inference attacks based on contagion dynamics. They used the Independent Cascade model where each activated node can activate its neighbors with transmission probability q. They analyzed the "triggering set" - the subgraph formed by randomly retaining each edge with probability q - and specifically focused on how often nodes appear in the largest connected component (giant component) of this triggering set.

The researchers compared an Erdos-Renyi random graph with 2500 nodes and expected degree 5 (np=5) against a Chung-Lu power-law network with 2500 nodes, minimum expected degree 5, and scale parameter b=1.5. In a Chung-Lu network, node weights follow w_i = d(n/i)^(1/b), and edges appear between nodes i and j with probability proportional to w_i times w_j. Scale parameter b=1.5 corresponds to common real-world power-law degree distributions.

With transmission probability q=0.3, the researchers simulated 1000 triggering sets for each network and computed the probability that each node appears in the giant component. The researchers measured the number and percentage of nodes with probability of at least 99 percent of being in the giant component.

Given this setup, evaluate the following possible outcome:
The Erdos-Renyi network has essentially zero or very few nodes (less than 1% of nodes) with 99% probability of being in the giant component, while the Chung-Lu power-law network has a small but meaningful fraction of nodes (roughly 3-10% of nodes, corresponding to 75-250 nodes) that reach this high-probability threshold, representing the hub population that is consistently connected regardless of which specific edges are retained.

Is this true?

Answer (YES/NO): NO